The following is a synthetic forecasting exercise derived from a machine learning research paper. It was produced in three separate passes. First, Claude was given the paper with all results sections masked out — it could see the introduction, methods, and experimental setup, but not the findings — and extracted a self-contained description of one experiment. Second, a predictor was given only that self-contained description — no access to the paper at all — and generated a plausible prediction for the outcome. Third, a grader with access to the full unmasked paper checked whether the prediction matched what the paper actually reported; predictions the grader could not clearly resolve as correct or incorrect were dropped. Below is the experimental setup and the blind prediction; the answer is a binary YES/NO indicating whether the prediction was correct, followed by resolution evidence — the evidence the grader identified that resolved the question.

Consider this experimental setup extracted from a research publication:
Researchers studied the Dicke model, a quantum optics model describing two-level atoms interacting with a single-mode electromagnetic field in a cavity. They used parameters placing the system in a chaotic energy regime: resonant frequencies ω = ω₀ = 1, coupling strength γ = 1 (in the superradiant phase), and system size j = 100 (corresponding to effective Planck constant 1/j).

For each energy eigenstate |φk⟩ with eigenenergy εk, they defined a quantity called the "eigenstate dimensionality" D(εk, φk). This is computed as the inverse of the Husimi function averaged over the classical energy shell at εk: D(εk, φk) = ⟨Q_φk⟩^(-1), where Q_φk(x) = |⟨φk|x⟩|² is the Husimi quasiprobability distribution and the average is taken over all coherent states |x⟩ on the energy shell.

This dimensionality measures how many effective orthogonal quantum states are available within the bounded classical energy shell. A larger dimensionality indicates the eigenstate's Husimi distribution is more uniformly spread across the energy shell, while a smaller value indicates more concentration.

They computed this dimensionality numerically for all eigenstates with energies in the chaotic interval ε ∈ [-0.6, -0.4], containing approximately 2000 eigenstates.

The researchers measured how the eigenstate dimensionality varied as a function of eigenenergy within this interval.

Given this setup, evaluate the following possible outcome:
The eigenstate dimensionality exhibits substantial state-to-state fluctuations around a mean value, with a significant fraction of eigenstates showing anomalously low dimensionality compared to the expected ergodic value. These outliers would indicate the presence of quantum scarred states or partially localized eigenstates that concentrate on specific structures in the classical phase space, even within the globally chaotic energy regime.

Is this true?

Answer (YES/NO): NO